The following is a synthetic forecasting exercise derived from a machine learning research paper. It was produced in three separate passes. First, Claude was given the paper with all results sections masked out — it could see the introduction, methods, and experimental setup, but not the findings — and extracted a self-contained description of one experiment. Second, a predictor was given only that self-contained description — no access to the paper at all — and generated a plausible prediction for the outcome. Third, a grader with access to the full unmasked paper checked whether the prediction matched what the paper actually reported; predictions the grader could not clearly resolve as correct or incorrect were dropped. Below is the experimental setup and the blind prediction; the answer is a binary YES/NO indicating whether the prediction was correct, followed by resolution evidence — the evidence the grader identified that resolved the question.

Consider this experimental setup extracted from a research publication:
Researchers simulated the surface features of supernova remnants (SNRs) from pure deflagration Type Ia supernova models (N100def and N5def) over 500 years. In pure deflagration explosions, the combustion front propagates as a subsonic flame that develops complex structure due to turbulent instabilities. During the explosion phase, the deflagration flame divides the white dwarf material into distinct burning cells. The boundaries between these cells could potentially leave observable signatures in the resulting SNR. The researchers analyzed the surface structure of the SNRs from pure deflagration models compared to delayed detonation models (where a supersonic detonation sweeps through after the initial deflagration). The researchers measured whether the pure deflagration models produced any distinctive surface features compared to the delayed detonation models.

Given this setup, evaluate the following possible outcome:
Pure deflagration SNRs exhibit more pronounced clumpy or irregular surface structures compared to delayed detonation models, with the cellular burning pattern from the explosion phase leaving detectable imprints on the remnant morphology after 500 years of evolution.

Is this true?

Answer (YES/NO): NO